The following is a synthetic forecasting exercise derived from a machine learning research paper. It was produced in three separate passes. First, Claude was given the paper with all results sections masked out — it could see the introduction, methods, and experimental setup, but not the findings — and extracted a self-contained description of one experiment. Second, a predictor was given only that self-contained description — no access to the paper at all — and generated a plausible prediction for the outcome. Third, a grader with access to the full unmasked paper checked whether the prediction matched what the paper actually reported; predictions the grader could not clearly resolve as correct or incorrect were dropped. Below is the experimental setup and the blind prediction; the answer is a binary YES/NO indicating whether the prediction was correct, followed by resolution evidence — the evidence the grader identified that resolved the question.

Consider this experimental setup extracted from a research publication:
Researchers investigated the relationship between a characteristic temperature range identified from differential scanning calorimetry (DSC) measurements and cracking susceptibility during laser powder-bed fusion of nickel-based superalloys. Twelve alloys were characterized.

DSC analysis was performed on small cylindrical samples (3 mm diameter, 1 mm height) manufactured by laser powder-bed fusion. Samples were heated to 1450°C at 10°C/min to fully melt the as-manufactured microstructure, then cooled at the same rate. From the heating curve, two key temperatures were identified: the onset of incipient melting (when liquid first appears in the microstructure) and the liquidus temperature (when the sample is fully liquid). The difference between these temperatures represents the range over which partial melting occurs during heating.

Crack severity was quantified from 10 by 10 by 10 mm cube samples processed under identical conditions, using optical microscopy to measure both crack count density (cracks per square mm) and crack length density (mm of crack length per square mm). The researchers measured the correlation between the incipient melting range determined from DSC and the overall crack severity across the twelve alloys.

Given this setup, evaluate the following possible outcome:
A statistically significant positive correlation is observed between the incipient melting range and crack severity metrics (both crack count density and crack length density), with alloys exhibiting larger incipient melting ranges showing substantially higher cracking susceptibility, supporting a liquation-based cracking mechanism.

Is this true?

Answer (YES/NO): NO